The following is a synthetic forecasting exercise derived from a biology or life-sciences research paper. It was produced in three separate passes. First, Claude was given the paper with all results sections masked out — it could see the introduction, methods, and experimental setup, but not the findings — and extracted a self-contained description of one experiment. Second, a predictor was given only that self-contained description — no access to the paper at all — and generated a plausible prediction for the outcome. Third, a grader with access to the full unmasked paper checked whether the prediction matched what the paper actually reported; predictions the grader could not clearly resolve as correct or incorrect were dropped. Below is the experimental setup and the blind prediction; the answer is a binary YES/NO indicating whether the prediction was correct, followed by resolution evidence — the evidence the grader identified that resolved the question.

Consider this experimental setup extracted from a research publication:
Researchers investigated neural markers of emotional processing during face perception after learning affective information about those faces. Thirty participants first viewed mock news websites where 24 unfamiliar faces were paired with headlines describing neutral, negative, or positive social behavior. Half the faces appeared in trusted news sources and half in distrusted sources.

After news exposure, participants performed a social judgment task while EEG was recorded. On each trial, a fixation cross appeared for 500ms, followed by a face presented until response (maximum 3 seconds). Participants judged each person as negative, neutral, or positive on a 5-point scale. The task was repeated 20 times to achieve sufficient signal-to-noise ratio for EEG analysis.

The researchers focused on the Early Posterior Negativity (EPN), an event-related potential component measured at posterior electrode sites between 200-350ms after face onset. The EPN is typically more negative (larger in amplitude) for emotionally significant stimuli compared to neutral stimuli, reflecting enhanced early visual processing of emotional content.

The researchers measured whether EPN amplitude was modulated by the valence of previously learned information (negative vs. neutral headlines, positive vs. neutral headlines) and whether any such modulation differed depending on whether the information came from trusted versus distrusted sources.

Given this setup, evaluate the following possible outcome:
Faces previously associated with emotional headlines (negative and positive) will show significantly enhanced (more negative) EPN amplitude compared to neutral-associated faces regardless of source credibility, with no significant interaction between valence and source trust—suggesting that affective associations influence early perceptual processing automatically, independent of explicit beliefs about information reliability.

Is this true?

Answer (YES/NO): NO